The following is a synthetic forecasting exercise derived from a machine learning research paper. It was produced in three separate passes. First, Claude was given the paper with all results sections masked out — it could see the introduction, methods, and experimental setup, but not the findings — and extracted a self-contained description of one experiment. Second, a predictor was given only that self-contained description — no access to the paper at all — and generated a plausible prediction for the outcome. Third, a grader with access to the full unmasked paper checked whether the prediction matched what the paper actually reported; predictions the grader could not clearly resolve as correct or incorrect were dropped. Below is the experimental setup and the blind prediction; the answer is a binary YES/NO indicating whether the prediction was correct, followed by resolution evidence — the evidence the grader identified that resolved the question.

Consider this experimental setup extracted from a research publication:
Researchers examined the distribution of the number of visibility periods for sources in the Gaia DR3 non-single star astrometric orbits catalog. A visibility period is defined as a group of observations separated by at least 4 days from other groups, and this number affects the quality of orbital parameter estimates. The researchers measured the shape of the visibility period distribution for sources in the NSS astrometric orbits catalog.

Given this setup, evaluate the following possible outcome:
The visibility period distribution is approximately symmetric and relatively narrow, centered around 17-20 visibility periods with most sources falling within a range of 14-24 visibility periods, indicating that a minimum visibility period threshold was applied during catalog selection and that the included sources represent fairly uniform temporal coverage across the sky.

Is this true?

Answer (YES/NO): NO